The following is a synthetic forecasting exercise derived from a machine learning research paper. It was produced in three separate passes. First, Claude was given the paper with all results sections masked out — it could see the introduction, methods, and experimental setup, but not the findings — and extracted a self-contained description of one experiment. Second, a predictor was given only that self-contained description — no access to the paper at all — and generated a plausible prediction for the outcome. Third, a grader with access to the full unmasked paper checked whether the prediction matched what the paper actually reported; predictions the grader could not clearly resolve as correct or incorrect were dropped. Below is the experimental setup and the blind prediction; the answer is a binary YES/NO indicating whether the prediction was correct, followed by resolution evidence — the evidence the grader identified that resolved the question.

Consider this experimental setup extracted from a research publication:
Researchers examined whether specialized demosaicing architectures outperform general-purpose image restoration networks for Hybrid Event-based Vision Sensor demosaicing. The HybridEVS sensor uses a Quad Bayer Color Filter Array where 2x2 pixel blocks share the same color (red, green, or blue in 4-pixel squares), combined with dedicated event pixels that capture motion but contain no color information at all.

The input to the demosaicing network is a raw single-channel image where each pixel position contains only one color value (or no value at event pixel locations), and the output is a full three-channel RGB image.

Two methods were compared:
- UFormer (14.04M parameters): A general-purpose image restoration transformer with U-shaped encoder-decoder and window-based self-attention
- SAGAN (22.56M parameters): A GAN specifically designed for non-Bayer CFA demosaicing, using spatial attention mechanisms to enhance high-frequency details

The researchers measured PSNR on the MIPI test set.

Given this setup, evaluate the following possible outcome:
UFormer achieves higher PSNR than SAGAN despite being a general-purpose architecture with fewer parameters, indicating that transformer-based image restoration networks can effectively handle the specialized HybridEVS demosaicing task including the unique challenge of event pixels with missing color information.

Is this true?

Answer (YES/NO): YES